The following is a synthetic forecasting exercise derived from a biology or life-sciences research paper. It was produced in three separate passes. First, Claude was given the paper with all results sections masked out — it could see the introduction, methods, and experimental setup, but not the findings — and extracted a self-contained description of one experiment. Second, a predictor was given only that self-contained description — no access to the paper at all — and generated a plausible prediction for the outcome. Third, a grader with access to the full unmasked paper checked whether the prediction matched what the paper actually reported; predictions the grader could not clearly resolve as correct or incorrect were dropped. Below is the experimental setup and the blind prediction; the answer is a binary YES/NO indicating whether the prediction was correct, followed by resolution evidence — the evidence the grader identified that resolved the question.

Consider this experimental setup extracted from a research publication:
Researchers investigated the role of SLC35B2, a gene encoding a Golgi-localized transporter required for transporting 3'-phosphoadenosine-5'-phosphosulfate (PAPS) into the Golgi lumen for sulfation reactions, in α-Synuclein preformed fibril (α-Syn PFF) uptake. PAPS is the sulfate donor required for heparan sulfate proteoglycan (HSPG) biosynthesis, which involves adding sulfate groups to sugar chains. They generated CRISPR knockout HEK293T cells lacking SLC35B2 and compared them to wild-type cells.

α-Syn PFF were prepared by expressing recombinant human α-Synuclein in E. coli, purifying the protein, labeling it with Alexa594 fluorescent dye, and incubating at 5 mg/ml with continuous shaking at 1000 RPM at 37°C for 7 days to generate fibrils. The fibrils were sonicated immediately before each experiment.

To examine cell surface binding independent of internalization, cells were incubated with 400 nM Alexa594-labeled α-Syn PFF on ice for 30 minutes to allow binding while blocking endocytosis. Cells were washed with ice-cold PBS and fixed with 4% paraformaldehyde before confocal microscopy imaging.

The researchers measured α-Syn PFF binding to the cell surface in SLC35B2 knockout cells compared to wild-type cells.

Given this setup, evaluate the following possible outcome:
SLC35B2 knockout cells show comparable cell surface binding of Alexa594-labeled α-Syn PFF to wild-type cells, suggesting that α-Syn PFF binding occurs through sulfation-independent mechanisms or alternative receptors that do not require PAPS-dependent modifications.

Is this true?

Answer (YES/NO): NO